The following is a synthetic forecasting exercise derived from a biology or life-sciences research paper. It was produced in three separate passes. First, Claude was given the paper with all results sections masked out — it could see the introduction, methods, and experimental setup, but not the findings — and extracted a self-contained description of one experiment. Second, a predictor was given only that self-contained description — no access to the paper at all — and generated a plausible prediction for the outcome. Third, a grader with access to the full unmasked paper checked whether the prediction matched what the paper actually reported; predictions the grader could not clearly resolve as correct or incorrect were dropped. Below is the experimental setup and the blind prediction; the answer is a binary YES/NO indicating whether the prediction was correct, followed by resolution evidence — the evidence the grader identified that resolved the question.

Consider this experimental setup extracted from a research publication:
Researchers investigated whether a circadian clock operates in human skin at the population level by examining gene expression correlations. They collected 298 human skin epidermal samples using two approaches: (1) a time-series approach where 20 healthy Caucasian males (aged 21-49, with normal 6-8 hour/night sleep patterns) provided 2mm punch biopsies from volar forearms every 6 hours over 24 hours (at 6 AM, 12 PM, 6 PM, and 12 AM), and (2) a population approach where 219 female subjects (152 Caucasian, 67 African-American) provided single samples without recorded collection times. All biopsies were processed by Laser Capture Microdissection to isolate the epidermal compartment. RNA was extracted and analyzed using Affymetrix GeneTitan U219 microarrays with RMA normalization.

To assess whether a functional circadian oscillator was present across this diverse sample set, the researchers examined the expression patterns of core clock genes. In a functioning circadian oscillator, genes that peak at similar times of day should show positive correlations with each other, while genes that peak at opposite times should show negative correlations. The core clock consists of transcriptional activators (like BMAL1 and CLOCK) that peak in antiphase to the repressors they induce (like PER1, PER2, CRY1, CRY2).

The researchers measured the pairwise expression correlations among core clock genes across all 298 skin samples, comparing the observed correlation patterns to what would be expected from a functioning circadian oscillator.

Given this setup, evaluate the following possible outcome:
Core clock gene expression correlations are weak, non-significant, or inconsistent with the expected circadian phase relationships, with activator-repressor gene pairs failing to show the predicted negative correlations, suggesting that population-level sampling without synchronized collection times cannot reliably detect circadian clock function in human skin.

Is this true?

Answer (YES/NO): NO